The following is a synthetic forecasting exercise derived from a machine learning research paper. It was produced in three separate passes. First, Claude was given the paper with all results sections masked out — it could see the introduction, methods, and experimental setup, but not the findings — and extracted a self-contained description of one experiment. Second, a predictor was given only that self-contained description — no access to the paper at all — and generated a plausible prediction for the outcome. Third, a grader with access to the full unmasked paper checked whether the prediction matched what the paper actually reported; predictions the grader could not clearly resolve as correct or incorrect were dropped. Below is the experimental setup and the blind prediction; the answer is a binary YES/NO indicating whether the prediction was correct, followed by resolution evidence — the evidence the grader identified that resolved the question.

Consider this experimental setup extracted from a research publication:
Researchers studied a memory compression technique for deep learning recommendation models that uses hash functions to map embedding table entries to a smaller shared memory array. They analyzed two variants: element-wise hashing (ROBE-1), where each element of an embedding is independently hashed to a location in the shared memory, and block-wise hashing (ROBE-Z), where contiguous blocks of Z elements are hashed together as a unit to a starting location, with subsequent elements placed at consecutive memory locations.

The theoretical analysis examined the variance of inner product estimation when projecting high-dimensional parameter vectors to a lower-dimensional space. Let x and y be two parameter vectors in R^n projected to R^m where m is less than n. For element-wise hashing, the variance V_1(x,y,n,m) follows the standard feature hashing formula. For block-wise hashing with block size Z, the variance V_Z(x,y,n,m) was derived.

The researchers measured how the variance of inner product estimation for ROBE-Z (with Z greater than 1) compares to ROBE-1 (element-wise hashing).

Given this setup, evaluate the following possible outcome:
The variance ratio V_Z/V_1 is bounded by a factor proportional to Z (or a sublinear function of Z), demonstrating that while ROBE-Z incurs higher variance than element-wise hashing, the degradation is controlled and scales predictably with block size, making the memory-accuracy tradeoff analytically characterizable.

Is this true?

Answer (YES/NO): NO